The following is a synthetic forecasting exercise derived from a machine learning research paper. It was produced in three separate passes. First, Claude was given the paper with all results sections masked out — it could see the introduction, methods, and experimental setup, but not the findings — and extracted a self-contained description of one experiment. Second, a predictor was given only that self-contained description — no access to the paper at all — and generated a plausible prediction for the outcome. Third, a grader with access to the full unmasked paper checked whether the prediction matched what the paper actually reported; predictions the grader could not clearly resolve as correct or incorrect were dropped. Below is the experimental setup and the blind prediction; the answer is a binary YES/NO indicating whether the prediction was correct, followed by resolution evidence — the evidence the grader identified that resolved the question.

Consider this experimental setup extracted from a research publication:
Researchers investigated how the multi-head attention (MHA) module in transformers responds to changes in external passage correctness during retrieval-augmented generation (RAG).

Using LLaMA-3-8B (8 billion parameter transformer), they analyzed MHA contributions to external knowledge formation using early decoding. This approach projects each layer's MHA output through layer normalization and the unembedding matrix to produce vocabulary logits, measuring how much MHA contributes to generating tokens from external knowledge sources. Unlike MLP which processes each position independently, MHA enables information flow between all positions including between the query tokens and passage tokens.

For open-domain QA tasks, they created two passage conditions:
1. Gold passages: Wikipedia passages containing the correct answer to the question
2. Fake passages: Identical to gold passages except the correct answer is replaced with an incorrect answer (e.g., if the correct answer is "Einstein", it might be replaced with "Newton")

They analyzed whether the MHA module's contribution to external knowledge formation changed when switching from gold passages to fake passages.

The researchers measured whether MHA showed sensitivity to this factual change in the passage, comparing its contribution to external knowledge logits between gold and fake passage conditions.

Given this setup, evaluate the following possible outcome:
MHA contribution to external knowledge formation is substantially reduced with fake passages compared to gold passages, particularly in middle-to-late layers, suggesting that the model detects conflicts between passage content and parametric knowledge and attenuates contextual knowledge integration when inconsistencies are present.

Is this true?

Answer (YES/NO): NO